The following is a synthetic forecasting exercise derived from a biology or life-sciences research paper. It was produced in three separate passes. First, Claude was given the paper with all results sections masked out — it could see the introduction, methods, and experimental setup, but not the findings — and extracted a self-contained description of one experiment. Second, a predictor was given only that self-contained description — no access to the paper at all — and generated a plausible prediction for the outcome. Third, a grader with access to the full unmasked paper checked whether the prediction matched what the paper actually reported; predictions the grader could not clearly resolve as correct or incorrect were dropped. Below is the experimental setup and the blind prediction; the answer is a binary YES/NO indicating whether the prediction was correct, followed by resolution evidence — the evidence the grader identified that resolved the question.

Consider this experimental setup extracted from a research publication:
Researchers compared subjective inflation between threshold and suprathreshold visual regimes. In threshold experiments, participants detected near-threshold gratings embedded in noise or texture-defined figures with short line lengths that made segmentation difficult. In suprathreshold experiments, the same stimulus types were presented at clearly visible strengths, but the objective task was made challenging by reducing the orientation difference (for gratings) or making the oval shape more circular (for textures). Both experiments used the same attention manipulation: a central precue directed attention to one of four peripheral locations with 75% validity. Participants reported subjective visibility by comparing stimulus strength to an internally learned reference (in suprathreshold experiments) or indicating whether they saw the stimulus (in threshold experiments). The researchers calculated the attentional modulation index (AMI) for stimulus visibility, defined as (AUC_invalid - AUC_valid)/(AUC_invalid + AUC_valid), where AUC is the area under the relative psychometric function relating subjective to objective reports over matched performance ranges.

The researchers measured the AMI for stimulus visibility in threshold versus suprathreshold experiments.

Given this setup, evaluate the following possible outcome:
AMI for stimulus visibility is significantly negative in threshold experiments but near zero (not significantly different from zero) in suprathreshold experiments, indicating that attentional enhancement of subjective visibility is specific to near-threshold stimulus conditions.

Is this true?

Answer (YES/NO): NO